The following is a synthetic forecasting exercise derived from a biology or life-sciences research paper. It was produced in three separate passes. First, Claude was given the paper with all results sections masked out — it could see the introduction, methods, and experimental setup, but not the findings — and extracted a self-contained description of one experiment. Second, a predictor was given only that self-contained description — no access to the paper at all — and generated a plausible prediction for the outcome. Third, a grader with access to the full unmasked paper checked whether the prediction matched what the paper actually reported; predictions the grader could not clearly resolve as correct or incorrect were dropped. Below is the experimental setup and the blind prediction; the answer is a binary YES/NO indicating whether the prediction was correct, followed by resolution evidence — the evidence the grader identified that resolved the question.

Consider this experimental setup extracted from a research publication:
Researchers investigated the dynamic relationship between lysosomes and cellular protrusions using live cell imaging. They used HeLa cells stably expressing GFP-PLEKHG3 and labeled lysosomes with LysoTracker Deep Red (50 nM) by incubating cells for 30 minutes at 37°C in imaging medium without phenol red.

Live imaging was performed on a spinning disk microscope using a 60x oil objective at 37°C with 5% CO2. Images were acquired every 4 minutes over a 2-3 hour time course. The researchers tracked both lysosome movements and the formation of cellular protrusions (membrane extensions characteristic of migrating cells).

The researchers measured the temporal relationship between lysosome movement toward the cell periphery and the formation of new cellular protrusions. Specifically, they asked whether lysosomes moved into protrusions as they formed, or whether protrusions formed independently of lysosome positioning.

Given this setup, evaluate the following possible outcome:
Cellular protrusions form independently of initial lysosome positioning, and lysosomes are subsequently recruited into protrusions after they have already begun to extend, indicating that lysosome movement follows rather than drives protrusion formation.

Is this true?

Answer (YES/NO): YES